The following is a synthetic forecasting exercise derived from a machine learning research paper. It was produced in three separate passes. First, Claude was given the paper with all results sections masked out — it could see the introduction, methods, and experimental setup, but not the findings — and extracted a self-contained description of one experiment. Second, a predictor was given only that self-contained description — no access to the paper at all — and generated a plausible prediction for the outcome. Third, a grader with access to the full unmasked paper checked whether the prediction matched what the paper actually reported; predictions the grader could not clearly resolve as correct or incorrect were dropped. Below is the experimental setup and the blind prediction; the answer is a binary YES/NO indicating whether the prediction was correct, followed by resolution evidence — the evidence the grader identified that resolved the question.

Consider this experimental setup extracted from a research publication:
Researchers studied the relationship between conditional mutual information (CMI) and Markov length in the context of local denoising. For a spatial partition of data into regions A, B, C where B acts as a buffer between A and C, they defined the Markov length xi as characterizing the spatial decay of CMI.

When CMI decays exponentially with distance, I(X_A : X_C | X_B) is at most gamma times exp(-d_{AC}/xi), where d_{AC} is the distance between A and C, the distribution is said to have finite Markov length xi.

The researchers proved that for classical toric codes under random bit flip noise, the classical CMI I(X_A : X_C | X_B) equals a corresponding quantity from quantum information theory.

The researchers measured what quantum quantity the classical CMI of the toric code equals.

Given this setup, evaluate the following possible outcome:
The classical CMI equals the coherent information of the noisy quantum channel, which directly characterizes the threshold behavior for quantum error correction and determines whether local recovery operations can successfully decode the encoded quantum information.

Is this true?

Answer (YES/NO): NO